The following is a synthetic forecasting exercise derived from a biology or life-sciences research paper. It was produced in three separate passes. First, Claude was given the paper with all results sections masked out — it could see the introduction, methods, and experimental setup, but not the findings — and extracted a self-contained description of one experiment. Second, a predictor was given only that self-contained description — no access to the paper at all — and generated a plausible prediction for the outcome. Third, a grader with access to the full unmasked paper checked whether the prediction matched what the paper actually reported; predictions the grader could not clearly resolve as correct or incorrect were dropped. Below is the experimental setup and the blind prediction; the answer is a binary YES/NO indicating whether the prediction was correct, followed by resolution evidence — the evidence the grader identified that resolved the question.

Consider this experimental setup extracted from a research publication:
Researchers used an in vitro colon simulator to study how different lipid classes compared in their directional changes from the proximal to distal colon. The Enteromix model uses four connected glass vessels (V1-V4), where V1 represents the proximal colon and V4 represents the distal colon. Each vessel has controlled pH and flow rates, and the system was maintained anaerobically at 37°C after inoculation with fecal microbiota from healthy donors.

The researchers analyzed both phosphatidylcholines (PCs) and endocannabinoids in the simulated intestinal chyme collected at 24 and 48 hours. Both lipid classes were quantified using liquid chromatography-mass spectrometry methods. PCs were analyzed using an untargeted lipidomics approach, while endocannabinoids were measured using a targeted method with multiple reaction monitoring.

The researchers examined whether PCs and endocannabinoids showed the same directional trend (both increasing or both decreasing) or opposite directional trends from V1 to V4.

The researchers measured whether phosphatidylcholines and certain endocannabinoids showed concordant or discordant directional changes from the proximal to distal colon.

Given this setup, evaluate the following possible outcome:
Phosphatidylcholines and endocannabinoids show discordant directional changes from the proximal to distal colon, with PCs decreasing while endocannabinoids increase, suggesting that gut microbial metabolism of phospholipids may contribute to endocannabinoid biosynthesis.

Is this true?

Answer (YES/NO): YES